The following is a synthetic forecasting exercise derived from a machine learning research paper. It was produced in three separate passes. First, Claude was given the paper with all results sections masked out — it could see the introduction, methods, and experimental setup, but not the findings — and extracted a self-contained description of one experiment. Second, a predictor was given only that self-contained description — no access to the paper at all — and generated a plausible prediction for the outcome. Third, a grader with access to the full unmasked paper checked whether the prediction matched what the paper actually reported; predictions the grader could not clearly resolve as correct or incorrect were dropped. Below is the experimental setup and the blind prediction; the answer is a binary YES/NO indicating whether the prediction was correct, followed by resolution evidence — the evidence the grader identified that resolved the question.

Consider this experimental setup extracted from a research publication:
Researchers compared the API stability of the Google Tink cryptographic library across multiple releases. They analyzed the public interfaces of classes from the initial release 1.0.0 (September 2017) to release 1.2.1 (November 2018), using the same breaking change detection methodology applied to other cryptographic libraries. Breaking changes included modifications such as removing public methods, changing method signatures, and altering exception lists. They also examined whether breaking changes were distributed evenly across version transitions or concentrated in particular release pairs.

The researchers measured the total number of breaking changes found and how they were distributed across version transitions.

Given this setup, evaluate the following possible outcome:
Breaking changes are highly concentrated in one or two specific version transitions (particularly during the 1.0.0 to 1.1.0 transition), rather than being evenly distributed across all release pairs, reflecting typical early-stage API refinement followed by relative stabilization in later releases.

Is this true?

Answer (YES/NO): YES